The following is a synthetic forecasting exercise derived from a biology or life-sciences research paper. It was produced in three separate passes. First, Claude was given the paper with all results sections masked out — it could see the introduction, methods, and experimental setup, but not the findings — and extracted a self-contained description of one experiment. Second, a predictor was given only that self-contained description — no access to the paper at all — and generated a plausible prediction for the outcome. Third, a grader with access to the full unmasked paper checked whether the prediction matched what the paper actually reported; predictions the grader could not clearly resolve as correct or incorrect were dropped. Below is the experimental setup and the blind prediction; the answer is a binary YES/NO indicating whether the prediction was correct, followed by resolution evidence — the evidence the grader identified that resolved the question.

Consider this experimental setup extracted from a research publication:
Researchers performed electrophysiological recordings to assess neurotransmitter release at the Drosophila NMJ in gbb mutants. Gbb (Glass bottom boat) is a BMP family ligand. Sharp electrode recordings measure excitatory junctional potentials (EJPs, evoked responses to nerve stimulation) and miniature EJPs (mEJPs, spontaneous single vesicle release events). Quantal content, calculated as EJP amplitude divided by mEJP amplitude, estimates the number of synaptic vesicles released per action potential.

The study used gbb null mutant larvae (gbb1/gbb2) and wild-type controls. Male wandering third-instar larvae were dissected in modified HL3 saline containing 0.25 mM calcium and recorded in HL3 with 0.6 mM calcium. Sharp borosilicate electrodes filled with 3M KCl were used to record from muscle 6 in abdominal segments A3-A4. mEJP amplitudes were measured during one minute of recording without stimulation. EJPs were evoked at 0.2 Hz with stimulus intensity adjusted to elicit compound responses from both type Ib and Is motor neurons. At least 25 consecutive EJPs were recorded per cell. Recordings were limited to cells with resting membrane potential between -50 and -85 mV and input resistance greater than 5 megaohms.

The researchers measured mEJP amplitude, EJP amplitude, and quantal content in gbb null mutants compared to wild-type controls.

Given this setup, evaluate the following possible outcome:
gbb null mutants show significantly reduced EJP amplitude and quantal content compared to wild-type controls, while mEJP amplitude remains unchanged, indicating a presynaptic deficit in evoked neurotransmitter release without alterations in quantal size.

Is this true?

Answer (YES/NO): YES